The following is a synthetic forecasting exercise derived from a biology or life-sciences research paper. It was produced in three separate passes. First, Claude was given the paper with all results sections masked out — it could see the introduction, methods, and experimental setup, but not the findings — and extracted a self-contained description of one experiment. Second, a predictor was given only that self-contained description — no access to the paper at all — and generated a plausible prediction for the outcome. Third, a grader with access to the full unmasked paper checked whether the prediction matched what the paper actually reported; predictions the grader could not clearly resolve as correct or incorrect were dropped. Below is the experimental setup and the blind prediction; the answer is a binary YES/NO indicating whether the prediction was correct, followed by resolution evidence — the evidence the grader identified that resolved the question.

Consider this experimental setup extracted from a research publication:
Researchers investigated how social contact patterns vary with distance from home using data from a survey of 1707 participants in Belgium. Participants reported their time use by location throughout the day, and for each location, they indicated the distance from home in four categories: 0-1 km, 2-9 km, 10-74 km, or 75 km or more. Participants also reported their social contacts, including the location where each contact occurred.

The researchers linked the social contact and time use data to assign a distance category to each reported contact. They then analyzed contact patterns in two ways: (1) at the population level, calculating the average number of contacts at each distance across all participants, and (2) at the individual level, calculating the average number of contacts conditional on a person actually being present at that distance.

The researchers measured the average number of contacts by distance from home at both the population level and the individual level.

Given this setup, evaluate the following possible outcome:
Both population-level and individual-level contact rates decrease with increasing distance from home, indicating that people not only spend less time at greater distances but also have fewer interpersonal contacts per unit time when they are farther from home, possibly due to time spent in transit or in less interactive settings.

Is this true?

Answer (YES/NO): NO